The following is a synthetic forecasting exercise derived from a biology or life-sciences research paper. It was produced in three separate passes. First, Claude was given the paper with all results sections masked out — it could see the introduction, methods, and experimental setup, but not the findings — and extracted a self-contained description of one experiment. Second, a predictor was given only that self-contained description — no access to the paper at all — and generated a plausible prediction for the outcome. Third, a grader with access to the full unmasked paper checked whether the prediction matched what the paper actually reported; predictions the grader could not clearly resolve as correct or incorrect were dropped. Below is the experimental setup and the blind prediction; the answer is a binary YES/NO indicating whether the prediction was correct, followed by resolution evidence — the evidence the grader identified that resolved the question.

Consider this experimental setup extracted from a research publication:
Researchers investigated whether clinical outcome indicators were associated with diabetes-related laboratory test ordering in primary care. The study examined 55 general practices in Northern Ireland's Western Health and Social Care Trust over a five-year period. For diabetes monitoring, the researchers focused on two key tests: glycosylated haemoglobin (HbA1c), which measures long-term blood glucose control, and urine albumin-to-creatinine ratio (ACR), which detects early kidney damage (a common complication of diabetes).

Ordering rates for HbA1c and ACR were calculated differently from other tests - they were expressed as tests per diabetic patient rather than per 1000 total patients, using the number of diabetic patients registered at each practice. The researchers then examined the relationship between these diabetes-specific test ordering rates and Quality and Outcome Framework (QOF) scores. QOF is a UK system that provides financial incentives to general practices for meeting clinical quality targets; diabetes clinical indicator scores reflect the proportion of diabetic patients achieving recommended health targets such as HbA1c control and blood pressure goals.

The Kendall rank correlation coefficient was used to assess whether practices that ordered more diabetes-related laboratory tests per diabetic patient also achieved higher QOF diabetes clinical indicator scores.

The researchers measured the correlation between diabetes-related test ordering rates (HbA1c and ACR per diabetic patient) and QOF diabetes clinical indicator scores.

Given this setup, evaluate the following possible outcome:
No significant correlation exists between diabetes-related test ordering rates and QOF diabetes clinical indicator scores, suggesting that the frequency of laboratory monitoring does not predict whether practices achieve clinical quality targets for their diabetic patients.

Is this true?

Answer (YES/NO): YES